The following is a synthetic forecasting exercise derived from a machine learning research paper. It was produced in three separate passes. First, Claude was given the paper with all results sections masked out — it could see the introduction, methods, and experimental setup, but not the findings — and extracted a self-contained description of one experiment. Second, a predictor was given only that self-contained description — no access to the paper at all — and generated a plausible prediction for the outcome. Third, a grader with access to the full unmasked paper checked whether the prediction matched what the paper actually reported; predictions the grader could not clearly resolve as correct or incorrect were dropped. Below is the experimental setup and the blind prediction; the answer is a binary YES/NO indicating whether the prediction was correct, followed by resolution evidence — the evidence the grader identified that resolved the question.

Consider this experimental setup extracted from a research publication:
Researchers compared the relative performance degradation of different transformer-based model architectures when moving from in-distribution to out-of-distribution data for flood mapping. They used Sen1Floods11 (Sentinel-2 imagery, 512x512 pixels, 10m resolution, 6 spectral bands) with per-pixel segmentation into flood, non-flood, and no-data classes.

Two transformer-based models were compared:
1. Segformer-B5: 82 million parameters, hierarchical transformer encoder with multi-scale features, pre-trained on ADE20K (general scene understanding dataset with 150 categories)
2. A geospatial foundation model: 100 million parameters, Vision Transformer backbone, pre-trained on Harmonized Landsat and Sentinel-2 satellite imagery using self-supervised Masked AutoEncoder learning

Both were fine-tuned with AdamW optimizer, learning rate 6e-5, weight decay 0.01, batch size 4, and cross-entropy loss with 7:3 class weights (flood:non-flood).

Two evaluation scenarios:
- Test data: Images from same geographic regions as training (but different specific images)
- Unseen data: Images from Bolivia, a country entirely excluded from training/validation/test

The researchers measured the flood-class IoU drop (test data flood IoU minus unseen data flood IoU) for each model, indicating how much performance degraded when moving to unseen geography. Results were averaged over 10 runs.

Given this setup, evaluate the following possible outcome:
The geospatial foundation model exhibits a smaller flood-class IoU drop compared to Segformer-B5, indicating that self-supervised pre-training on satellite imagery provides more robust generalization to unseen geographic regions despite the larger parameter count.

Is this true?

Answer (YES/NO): YES